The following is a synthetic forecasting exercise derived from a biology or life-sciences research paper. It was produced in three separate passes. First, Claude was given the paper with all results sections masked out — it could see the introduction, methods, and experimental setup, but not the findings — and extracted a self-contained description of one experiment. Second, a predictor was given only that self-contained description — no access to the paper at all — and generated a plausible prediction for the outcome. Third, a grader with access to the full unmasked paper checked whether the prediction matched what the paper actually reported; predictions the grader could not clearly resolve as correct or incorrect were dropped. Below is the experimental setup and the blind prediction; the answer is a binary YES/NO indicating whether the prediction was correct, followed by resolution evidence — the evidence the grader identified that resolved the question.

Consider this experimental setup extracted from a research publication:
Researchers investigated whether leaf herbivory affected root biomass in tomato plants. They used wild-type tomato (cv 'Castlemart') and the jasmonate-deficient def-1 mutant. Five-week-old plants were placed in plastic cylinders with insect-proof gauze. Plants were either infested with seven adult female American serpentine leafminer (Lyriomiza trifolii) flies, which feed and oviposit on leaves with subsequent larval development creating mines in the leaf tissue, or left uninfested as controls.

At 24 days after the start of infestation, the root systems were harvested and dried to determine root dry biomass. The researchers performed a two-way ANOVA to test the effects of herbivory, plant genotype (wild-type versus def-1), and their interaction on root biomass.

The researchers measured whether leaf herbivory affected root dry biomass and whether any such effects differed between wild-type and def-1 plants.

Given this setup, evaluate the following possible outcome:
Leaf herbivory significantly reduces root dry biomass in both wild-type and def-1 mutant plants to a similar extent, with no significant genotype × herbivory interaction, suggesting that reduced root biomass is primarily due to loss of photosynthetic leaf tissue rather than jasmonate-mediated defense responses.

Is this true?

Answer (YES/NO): NO